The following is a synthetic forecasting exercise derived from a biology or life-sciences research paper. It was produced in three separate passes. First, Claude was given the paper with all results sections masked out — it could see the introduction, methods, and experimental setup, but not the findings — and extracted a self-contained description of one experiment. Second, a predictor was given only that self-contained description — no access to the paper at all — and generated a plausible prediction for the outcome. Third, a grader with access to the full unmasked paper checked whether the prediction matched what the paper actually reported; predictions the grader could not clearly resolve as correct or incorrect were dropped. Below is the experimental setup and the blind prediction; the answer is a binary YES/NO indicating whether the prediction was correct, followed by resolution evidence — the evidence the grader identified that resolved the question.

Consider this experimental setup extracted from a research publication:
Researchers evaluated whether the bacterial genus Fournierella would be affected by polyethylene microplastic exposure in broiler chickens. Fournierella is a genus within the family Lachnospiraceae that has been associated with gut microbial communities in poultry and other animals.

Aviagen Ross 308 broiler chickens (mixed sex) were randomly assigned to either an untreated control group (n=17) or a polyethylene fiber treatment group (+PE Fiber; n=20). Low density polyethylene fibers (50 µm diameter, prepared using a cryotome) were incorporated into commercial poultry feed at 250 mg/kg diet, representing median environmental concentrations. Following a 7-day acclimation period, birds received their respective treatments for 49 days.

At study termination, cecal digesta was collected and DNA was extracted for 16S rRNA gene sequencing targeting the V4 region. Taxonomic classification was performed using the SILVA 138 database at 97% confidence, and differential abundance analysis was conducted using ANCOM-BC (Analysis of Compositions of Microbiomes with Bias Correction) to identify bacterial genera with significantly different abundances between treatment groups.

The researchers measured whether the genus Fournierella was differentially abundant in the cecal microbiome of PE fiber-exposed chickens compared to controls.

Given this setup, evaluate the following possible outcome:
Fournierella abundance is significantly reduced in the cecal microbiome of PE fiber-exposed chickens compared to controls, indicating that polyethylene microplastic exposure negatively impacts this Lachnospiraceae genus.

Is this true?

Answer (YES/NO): NO